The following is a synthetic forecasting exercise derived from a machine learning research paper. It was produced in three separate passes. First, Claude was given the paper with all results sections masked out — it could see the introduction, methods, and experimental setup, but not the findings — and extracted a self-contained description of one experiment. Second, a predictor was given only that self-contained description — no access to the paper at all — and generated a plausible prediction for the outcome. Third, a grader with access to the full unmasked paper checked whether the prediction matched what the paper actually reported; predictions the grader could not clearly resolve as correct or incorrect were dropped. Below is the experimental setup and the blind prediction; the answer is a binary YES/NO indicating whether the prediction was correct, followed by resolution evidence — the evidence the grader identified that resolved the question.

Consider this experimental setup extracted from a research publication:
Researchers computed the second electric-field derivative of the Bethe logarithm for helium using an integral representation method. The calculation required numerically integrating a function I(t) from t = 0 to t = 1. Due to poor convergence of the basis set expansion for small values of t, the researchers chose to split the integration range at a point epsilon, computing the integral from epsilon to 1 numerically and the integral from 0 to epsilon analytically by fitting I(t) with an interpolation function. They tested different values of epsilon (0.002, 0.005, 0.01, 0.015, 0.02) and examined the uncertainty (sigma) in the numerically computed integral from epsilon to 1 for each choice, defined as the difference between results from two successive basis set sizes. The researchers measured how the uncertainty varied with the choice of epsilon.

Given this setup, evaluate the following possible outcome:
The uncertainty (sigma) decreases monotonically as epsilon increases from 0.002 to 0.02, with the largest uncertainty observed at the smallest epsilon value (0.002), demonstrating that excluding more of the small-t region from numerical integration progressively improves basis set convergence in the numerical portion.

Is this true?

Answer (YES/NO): YES